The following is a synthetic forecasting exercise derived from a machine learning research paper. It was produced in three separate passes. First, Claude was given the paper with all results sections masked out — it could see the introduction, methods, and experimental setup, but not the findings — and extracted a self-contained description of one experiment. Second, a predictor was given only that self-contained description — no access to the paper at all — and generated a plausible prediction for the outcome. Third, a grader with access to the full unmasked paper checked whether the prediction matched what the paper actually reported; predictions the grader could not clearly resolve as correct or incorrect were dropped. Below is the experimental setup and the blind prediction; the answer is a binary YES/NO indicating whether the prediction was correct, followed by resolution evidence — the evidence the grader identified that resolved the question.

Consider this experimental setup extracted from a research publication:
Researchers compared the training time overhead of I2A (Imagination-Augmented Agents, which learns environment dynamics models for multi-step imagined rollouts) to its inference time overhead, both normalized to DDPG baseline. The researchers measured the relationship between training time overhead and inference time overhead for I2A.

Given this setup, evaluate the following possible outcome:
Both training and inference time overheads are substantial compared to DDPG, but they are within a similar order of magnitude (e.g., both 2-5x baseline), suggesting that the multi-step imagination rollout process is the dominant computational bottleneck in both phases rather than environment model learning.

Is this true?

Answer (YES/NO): NO